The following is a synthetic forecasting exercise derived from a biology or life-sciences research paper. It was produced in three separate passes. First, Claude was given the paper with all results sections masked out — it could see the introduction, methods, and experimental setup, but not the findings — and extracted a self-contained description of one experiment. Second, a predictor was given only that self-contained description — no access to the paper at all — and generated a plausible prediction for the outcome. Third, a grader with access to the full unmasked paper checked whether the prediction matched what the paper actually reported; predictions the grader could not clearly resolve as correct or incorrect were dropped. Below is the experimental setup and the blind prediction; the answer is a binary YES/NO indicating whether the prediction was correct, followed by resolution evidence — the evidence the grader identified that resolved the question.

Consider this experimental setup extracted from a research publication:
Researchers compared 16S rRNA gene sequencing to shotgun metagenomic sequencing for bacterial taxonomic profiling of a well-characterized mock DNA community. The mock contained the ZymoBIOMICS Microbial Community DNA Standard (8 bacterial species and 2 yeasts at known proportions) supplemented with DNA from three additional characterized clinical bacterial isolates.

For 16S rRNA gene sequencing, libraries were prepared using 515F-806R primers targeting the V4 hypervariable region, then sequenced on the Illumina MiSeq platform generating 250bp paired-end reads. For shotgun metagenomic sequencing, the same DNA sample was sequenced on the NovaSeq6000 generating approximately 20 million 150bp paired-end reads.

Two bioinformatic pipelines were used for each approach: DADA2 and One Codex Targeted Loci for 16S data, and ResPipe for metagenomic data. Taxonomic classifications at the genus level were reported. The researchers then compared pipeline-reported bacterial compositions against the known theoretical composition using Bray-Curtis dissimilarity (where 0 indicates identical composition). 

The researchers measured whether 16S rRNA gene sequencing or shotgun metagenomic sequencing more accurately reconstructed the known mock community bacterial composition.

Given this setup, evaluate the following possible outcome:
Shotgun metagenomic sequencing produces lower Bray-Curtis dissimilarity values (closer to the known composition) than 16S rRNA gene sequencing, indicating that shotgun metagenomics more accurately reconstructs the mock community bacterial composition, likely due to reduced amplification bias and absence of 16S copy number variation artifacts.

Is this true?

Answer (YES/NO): YES